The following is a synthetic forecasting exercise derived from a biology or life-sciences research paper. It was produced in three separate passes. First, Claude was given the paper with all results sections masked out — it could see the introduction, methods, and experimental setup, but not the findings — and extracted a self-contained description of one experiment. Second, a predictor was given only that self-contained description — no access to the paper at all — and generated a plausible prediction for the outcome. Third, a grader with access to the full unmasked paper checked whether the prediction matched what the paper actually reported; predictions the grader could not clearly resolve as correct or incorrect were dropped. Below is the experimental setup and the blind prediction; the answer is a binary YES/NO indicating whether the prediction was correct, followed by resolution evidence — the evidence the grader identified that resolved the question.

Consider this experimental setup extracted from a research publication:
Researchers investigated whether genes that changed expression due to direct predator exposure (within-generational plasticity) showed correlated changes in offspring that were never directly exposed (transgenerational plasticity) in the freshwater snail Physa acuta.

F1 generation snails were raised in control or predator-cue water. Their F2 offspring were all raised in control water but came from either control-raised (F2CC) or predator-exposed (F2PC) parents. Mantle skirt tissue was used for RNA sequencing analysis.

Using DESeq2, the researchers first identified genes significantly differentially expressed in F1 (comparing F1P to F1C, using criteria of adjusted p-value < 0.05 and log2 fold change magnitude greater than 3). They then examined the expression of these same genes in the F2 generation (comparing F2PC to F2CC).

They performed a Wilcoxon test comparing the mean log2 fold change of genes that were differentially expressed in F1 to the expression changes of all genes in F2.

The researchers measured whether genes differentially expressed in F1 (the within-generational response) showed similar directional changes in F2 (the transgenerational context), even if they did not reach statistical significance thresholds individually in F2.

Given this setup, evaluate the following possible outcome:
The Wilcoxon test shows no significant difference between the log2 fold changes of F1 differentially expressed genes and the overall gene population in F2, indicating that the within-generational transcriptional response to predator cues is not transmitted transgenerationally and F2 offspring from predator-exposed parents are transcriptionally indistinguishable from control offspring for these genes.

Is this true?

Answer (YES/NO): NO